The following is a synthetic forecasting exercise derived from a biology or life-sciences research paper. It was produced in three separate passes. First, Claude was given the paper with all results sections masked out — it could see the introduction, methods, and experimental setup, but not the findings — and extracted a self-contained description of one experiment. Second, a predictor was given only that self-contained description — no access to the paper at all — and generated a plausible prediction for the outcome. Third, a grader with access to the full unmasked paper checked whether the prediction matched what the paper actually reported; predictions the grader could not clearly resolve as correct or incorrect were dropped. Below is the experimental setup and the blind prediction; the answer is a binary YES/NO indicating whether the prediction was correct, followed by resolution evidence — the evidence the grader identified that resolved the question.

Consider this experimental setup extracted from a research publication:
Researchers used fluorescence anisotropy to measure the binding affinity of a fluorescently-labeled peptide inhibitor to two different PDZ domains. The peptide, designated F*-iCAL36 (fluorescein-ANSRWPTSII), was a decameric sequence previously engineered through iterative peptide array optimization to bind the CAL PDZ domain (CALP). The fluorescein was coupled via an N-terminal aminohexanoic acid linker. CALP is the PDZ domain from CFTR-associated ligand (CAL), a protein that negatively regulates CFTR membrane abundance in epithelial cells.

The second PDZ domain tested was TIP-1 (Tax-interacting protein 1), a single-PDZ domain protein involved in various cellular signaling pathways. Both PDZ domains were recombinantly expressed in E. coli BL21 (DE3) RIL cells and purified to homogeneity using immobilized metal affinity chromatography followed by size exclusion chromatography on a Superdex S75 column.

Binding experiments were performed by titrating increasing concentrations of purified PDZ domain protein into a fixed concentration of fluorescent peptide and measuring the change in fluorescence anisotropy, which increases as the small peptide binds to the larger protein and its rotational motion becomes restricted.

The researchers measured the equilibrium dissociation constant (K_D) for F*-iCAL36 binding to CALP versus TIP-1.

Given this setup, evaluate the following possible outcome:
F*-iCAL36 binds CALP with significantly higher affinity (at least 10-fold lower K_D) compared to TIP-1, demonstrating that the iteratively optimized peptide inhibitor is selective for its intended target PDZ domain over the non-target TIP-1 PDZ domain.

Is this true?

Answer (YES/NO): NO